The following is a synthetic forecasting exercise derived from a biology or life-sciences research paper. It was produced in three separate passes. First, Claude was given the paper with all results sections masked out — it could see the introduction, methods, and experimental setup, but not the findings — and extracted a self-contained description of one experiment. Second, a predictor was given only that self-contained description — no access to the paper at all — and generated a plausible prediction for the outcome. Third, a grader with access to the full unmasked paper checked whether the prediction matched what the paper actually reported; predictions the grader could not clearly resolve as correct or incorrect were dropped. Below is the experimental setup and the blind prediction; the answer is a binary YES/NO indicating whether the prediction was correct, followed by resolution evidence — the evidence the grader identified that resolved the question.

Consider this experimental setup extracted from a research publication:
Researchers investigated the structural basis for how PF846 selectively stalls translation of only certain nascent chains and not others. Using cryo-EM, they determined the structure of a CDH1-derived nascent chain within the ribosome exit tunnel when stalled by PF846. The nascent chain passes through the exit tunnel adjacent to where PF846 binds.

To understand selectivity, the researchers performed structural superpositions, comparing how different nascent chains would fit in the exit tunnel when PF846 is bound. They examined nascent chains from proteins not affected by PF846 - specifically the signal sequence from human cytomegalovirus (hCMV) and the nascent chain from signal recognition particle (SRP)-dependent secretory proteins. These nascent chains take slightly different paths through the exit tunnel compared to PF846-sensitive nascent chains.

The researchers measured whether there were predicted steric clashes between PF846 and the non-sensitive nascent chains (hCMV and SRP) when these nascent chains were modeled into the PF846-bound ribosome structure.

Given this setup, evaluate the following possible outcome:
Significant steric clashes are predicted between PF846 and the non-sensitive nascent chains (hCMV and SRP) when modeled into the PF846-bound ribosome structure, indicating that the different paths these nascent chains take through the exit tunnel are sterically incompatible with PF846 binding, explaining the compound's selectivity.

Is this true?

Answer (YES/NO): YES